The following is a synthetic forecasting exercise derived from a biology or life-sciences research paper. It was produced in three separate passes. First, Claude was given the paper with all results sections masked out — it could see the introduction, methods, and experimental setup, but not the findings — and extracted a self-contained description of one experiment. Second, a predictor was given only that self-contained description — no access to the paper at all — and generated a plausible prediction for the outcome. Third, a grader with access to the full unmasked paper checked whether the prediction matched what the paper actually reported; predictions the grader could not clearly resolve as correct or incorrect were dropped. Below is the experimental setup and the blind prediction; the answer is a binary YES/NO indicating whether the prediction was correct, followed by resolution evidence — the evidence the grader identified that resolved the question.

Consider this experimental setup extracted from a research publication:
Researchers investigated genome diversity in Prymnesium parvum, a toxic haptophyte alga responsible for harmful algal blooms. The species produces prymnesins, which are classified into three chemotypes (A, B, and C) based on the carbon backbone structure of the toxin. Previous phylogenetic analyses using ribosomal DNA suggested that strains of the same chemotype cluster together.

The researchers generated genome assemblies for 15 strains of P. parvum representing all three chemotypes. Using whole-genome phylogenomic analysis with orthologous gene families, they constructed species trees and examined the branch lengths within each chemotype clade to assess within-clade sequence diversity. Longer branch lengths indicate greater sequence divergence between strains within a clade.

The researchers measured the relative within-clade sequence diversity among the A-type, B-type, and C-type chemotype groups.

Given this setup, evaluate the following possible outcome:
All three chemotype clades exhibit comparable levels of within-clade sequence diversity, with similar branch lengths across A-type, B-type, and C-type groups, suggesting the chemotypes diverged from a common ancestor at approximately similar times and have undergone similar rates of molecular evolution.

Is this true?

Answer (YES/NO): NO